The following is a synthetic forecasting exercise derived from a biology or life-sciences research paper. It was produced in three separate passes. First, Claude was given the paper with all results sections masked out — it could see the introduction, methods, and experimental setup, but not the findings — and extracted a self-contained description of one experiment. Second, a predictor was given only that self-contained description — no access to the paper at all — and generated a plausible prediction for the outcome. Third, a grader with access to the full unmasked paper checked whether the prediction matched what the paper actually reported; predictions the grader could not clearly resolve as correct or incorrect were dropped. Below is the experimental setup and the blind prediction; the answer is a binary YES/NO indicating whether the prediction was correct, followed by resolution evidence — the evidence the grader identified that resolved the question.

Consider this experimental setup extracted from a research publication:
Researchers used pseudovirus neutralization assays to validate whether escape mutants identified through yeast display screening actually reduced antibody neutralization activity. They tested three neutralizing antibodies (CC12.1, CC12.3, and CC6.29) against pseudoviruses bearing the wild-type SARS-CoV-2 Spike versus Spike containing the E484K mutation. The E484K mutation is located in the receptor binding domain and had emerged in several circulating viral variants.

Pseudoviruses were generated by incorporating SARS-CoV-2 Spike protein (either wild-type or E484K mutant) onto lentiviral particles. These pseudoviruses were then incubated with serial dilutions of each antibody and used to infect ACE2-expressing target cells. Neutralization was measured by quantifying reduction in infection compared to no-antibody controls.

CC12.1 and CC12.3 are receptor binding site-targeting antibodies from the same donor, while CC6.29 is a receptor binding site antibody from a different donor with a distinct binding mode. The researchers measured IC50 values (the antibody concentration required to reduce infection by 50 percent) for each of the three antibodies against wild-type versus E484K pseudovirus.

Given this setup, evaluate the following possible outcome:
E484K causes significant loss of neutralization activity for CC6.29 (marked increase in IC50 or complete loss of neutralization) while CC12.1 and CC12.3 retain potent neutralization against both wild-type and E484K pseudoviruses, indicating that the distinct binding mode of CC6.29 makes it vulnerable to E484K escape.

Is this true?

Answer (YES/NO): YES